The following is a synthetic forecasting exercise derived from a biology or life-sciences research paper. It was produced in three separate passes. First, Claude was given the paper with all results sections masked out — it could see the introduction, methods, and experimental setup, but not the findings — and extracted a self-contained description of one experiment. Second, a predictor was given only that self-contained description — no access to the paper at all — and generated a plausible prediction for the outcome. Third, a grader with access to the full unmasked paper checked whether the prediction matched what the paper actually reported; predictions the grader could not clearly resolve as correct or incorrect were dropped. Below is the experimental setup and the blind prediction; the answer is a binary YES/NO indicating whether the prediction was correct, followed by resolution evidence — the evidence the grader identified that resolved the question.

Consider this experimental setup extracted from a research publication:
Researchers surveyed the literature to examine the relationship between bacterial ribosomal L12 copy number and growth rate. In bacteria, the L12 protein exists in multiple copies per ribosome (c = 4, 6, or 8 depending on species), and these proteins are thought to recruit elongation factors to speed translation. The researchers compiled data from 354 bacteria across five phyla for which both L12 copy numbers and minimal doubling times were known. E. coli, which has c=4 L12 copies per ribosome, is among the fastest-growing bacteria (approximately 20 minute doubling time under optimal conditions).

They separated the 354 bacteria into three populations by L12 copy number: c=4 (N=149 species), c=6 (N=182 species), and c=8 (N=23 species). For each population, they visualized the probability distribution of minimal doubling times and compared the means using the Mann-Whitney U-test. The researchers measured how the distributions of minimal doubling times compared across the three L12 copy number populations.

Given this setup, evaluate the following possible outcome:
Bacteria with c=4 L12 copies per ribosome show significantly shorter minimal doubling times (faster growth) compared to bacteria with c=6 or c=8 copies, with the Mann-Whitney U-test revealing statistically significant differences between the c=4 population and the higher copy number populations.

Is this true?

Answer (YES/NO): YES